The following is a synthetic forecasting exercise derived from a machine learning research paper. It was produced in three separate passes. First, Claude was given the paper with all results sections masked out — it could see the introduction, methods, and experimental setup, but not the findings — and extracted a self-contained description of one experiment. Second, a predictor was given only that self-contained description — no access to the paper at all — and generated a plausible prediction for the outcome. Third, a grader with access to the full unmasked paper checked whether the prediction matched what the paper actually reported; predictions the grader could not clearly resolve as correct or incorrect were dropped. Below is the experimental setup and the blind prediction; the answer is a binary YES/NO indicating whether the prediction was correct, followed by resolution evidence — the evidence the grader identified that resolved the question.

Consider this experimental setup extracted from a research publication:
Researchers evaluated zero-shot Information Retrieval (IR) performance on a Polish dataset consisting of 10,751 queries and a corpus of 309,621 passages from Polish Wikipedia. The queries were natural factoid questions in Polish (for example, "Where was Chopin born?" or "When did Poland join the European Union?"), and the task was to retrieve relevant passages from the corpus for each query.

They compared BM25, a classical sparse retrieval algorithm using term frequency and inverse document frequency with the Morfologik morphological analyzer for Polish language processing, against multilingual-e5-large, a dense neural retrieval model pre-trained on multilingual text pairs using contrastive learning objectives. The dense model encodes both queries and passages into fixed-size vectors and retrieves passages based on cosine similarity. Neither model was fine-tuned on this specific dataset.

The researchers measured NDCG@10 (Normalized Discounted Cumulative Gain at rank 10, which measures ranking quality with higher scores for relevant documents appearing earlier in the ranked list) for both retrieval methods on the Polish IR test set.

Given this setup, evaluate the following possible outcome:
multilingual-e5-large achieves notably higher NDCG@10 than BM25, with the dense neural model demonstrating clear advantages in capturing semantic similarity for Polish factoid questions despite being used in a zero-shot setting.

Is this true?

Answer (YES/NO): YES